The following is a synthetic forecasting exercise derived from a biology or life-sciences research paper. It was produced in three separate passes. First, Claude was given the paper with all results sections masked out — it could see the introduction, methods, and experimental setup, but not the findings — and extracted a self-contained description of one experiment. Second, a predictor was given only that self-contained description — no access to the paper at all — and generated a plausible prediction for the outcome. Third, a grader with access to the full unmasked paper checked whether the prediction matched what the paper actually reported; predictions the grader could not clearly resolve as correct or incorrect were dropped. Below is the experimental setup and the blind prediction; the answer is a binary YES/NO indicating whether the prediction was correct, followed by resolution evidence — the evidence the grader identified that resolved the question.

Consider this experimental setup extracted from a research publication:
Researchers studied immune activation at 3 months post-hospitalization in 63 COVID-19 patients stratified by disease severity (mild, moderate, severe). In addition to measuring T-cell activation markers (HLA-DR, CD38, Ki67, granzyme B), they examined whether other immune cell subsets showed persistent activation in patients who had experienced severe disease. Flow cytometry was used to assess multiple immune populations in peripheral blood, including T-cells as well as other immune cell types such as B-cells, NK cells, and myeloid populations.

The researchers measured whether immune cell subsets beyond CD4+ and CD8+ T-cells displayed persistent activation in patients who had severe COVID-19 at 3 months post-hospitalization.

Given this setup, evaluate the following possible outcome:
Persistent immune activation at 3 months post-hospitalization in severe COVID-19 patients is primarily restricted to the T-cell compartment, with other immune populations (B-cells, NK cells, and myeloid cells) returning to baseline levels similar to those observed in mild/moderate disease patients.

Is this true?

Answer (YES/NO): NO